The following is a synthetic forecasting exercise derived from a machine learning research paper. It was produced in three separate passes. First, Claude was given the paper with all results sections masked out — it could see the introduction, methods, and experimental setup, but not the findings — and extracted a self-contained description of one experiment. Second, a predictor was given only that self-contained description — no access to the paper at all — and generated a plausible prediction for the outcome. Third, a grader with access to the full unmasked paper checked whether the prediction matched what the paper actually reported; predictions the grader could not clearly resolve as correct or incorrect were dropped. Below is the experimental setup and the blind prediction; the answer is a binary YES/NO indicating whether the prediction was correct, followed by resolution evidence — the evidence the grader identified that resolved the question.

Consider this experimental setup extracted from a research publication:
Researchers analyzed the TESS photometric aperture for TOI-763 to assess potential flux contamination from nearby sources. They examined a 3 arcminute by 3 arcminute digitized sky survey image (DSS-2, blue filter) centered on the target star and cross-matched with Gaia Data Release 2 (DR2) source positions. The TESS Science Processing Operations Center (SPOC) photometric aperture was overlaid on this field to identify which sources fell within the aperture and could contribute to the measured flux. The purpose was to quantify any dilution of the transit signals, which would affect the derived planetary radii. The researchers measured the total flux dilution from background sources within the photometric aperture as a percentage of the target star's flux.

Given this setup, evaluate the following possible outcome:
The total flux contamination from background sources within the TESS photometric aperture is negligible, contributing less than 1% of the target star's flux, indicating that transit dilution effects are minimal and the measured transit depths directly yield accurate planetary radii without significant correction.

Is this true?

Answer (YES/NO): YES